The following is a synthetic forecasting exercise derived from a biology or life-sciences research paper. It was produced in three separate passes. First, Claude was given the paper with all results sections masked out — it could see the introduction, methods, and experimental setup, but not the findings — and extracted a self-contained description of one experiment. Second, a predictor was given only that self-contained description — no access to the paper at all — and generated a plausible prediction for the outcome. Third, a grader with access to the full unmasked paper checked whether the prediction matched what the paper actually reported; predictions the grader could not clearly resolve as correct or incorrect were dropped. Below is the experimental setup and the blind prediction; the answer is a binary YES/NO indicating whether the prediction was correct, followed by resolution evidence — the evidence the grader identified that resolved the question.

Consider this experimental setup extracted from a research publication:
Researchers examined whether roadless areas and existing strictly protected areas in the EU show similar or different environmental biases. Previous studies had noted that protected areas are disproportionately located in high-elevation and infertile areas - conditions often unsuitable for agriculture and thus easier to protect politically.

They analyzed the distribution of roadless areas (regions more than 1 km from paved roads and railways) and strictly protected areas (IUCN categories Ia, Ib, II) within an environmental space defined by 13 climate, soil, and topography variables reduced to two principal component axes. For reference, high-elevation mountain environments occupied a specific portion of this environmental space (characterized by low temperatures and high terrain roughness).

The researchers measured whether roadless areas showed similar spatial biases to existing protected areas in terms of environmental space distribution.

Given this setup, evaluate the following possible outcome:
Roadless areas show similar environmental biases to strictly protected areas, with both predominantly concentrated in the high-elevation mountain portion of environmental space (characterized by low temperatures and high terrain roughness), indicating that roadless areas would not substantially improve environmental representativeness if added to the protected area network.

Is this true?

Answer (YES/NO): NO